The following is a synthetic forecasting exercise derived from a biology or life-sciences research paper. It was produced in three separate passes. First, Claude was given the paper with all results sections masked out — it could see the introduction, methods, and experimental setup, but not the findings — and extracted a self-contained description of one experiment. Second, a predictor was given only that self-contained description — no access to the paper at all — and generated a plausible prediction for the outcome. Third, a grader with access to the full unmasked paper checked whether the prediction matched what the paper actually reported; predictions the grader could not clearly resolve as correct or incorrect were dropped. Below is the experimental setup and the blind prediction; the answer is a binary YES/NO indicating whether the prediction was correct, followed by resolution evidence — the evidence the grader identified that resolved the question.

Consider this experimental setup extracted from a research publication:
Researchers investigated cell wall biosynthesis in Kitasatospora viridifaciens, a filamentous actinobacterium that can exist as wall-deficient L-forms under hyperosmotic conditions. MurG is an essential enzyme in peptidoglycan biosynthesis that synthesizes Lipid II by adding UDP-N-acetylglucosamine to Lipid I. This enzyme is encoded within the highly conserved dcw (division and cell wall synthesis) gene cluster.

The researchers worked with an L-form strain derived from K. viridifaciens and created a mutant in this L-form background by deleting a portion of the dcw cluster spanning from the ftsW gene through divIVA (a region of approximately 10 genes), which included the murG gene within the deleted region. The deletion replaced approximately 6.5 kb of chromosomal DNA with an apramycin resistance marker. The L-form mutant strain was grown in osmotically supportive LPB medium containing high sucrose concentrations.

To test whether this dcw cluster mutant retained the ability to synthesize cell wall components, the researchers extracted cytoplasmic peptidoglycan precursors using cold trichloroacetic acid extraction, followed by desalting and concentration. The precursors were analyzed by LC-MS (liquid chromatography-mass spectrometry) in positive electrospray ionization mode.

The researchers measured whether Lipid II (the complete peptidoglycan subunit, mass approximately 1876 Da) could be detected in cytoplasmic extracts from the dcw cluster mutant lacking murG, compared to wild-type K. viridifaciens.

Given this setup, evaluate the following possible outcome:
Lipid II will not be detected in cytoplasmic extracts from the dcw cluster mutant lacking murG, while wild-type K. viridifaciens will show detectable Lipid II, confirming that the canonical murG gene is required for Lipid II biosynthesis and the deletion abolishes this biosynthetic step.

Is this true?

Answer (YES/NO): NO